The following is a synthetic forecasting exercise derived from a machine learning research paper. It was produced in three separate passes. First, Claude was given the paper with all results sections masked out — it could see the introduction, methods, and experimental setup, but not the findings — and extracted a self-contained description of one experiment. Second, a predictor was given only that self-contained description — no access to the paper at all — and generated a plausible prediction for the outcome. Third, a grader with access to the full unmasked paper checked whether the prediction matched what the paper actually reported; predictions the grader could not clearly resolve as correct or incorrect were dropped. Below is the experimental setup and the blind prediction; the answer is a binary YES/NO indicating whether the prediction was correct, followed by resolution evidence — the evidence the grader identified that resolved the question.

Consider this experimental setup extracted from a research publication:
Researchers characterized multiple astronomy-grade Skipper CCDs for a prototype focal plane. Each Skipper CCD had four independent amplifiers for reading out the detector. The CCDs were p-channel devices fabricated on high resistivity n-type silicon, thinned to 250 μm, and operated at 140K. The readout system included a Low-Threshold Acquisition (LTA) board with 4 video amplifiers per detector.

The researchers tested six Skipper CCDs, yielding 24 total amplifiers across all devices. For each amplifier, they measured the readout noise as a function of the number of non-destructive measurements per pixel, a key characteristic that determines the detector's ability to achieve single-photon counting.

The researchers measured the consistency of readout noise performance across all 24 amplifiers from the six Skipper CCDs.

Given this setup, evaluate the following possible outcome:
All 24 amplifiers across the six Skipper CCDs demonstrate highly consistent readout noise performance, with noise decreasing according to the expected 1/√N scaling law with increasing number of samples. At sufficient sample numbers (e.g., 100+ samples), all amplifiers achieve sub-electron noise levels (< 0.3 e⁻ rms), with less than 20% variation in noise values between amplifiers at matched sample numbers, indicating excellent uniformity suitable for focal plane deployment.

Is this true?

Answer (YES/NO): NO